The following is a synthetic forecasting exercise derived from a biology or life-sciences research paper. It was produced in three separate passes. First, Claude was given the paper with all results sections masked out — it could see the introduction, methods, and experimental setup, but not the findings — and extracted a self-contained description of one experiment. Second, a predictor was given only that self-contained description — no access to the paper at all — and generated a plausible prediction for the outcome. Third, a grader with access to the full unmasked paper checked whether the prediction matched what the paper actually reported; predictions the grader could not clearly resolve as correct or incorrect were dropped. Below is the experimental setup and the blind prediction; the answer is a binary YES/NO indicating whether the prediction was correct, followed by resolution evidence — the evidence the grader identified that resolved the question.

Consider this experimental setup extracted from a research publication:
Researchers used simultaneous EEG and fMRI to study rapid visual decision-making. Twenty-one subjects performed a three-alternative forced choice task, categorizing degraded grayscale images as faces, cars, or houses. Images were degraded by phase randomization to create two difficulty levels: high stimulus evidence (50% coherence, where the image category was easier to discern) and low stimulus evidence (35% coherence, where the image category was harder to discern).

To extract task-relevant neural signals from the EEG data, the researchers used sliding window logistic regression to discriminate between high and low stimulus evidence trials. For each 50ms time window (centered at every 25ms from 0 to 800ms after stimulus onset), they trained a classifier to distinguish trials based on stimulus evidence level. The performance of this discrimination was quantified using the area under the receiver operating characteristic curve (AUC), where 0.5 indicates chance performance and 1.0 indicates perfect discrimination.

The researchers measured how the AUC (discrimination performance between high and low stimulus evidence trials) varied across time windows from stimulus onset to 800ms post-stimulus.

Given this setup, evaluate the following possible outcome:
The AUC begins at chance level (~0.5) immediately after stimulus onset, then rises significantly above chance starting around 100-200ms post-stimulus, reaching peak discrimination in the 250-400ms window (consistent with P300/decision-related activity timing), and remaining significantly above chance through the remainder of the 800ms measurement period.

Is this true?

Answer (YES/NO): NO